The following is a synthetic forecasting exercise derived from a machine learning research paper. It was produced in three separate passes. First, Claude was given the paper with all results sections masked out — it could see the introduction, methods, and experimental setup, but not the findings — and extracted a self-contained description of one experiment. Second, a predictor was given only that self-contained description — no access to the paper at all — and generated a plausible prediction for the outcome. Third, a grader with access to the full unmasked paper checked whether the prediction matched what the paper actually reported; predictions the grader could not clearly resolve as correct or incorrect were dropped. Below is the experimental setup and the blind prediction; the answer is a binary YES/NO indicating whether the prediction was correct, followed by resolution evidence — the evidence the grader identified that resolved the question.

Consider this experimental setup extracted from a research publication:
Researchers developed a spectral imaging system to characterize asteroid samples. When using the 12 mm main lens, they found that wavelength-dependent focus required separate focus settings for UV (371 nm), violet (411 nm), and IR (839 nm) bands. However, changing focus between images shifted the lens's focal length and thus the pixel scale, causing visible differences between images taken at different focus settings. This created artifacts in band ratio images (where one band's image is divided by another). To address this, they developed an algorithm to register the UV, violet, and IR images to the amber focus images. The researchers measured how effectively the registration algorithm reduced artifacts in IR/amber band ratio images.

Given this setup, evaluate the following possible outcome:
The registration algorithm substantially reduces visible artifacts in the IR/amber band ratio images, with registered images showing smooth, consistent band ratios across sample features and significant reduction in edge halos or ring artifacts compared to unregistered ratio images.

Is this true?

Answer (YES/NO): YES